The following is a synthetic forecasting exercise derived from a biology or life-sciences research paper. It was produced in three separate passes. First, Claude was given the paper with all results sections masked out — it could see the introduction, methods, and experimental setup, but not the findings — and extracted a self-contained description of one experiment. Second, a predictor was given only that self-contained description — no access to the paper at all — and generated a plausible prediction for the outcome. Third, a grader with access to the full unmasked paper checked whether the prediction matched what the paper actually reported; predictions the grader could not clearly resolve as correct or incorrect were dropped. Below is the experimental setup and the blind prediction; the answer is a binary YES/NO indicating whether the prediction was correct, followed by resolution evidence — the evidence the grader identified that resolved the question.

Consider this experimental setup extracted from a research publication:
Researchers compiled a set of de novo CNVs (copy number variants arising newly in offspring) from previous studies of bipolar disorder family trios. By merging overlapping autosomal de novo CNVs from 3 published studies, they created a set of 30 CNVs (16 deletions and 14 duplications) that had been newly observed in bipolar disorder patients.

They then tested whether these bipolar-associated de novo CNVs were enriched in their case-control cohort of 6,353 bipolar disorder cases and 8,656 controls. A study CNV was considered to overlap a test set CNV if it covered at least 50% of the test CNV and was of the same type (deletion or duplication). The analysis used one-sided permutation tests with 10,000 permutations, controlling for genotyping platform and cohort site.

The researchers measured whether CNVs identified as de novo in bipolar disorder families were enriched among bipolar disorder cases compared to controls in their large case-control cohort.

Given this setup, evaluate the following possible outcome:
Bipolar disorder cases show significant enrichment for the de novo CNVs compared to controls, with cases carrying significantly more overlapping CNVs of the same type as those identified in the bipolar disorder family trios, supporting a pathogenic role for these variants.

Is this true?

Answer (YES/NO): NO